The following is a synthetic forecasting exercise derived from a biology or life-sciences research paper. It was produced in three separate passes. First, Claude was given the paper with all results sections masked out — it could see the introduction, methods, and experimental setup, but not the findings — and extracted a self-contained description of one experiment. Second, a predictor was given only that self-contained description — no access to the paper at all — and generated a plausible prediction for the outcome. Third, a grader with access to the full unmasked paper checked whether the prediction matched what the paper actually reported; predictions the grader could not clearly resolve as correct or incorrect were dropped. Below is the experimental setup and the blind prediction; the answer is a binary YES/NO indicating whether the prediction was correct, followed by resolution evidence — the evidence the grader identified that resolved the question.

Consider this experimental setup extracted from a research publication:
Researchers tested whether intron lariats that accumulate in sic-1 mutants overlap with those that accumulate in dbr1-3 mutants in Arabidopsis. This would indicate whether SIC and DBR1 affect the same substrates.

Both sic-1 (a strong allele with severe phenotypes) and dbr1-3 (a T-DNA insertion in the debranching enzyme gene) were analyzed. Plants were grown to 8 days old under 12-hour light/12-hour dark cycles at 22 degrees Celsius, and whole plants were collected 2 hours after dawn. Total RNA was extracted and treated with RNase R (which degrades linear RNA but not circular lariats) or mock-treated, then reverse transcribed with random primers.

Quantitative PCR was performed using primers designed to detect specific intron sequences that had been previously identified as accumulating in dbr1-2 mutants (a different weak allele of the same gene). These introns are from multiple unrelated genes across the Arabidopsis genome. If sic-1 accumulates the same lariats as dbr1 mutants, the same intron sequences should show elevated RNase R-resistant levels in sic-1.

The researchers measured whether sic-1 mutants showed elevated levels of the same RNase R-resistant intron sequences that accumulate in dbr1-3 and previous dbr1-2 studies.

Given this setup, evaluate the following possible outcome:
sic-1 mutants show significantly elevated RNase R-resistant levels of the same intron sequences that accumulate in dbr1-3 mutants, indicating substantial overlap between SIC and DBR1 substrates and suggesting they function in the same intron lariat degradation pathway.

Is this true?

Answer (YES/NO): YES